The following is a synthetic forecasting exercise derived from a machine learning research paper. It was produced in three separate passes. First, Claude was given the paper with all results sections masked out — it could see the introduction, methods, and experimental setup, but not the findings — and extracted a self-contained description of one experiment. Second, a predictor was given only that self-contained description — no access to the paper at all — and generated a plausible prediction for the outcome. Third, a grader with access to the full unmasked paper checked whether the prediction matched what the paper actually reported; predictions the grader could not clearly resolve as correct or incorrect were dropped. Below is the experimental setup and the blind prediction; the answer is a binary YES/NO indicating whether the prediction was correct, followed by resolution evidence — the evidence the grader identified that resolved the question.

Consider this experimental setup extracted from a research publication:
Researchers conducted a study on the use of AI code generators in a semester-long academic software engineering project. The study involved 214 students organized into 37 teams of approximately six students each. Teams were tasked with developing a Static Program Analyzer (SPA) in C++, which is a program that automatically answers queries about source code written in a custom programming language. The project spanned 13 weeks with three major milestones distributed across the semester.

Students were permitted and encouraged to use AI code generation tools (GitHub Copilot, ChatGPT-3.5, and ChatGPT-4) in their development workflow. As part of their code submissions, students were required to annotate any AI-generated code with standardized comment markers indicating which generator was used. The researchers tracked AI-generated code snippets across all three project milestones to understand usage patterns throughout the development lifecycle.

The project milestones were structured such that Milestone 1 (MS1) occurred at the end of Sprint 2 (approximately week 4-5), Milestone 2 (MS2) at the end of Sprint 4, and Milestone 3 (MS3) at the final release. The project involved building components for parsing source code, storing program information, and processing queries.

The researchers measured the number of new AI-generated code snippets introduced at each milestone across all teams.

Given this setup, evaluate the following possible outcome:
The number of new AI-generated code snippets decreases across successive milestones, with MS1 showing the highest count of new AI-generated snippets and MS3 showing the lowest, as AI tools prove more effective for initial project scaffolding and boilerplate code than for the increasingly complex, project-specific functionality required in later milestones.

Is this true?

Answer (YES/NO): NO